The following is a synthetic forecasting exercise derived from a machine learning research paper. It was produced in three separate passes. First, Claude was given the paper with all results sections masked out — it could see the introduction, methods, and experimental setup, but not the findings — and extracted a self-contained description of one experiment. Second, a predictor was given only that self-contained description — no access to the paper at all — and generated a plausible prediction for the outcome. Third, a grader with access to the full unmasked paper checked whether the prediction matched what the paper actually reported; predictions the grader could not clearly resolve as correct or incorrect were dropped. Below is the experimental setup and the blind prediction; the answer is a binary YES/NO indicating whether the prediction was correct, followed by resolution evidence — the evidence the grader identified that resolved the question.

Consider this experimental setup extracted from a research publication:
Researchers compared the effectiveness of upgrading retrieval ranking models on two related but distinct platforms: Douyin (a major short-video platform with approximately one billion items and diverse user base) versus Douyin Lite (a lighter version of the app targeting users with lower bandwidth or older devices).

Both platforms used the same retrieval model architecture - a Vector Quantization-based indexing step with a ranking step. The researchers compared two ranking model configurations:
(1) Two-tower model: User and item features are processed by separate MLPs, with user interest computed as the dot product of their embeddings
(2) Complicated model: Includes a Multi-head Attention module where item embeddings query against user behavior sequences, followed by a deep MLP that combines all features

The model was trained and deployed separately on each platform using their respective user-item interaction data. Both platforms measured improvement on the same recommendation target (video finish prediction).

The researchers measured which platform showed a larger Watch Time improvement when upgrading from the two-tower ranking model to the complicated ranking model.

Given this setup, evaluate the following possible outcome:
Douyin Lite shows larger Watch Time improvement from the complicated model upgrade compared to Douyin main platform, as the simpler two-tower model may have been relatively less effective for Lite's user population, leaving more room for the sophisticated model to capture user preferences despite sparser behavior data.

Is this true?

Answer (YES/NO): NO